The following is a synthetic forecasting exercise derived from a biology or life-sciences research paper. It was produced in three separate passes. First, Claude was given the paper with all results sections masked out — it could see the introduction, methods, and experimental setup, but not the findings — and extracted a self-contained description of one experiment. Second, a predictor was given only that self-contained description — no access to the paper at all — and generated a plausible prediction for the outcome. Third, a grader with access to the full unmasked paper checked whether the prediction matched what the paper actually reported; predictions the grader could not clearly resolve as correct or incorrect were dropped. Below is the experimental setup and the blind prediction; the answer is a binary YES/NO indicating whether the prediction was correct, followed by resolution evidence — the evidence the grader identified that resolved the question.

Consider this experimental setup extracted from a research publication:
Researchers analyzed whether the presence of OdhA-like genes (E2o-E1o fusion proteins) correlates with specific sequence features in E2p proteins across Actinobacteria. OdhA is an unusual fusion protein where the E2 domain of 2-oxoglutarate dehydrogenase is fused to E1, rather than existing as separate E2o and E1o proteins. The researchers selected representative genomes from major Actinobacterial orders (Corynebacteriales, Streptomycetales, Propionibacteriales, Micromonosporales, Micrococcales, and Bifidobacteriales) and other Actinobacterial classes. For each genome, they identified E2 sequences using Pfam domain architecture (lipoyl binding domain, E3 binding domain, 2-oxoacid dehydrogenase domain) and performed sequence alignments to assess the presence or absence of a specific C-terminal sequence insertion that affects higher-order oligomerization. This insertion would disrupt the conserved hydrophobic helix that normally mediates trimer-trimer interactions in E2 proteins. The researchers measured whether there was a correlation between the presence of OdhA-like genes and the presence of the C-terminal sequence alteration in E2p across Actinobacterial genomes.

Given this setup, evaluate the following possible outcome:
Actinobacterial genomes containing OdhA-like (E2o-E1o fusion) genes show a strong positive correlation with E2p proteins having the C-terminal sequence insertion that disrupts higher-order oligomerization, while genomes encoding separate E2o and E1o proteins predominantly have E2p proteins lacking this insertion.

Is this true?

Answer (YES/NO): YES